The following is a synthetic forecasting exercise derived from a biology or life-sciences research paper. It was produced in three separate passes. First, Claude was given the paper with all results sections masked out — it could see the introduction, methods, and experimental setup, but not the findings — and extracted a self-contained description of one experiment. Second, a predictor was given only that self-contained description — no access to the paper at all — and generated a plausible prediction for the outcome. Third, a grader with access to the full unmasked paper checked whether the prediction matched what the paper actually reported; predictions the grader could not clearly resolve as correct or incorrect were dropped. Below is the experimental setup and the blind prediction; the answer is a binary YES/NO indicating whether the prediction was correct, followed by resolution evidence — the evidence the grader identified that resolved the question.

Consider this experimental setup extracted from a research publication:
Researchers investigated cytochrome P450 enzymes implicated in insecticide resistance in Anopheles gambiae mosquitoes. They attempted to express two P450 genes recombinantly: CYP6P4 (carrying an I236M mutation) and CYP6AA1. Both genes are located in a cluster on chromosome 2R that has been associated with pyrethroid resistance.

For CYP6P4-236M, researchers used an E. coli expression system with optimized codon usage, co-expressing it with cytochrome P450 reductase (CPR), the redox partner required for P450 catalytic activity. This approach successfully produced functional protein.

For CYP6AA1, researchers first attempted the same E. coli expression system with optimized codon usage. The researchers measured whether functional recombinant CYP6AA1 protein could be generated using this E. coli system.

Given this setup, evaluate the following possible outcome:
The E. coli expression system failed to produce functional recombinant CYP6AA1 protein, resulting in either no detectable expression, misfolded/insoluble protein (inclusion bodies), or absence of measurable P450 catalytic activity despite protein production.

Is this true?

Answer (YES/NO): YES